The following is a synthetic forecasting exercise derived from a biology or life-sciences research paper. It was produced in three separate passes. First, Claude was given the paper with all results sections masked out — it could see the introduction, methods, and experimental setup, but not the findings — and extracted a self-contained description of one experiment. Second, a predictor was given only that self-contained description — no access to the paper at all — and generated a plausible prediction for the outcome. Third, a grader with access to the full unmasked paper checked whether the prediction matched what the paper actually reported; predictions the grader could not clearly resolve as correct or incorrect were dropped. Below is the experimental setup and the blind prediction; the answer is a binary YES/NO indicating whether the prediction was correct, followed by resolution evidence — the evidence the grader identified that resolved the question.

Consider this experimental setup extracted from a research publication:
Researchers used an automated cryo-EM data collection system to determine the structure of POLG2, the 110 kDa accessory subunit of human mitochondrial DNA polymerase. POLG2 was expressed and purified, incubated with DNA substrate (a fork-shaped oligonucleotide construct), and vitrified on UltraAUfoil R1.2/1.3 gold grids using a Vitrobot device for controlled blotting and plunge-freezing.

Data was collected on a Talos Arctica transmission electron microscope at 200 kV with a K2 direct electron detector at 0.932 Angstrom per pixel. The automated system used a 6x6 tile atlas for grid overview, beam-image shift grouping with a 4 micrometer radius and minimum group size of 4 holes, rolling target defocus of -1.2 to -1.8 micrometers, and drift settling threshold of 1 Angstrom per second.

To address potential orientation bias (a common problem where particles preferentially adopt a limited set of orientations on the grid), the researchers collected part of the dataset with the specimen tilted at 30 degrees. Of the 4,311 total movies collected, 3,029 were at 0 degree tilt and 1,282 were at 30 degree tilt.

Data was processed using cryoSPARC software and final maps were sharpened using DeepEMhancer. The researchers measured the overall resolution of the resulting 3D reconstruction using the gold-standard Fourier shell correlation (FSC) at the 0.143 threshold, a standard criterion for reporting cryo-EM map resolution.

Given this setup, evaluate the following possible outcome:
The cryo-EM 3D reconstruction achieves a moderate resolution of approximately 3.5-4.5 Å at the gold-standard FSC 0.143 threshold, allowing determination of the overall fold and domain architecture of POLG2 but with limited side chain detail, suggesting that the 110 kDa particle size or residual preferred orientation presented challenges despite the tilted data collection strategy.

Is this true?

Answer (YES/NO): NO